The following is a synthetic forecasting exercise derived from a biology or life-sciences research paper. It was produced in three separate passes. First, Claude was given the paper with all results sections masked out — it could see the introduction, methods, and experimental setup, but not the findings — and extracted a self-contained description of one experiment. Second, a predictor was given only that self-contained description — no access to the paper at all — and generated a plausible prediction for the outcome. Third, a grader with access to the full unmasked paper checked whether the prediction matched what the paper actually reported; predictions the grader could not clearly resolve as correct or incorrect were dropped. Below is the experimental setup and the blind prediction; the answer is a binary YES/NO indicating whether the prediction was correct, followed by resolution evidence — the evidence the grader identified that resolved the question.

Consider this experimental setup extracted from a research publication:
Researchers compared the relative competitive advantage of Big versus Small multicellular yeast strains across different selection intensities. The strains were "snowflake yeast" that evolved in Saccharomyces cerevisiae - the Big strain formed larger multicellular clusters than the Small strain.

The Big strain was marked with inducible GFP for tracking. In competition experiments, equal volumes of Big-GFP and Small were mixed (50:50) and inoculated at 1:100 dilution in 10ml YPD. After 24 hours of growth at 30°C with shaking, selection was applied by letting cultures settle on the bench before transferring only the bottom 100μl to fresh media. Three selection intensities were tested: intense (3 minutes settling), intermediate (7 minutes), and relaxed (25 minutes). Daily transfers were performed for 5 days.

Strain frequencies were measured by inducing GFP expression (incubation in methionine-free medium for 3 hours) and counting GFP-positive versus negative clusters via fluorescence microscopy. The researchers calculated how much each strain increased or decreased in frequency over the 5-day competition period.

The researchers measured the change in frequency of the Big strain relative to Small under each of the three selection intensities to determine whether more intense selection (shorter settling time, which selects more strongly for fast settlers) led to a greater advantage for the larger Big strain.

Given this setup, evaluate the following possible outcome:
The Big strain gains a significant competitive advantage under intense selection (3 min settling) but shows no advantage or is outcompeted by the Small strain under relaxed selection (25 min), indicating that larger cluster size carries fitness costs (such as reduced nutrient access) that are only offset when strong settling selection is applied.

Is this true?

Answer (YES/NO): YES